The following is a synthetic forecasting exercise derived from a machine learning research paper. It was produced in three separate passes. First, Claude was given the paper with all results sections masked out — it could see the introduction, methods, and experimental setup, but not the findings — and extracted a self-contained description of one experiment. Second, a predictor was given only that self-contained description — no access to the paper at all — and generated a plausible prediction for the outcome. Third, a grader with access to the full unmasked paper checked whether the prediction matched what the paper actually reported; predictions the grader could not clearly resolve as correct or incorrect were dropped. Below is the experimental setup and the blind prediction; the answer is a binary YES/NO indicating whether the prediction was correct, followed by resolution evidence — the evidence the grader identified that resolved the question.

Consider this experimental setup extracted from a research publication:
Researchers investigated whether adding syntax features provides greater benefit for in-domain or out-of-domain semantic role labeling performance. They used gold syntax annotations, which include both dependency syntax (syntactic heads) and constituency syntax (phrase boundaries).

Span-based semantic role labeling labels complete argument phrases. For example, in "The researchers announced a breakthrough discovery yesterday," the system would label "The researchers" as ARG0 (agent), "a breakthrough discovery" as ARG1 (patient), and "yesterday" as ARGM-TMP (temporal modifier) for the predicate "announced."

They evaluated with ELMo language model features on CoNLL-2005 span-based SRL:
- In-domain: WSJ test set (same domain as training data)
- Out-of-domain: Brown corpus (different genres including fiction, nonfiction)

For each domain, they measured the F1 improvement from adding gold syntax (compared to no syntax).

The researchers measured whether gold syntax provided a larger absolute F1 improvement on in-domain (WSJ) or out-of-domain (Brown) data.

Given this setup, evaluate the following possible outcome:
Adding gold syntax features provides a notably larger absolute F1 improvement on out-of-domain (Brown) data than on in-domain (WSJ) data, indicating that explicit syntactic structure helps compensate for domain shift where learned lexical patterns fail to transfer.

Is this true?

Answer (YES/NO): NO